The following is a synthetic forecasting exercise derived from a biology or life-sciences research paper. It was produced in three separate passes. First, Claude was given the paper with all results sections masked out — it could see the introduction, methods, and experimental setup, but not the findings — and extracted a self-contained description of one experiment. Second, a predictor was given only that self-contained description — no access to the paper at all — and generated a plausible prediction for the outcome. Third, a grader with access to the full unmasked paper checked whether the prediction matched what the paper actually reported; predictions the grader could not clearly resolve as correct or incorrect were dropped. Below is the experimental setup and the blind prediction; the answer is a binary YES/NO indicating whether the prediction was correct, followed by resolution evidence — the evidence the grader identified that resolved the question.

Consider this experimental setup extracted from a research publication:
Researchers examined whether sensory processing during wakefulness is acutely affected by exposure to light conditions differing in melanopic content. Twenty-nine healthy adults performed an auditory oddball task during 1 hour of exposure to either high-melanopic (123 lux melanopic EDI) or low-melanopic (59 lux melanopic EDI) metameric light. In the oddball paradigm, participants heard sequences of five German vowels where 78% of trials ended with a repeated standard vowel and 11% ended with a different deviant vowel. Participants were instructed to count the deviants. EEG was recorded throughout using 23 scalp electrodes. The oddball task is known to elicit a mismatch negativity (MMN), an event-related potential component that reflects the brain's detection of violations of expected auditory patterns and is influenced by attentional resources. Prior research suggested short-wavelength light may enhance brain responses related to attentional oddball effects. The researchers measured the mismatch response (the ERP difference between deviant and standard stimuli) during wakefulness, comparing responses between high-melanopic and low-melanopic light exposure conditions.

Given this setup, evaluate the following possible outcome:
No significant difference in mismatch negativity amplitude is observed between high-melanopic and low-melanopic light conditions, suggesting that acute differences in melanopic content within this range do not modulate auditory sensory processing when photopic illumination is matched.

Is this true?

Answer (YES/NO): YES